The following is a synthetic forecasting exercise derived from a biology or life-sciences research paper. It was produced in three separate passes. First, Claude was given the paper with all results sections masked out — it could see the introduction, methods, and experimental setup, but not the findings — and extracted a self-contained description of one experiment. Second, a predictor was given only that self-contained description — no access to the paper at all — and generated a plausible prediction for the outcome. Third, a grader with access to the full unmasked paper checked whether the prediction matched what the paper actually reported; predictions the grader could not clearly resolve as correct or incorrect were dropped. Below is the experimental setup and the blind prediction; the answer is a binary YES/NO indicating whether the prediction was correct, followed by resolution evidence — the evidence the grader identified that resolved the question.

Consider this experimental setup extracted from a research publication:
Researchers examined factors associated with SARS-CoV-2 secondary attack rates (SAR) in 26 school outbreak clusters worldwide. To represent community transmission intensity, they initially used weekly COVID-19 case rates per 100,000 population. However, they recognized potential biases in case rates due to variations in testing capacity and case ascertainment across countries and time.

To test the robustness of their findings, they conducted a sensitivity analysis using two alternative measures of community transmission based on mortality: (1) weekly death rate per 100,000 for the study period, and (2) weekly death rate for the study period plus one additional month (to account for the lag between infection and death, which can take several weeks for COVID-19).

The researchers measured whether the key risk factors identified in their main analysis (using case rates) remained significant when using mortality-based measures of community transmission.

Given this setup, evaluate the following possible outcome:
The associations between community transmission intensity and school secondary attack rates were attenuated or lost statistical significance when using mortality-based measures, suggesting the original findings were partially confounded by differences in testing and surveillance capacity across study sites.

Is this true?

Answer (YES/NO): NO